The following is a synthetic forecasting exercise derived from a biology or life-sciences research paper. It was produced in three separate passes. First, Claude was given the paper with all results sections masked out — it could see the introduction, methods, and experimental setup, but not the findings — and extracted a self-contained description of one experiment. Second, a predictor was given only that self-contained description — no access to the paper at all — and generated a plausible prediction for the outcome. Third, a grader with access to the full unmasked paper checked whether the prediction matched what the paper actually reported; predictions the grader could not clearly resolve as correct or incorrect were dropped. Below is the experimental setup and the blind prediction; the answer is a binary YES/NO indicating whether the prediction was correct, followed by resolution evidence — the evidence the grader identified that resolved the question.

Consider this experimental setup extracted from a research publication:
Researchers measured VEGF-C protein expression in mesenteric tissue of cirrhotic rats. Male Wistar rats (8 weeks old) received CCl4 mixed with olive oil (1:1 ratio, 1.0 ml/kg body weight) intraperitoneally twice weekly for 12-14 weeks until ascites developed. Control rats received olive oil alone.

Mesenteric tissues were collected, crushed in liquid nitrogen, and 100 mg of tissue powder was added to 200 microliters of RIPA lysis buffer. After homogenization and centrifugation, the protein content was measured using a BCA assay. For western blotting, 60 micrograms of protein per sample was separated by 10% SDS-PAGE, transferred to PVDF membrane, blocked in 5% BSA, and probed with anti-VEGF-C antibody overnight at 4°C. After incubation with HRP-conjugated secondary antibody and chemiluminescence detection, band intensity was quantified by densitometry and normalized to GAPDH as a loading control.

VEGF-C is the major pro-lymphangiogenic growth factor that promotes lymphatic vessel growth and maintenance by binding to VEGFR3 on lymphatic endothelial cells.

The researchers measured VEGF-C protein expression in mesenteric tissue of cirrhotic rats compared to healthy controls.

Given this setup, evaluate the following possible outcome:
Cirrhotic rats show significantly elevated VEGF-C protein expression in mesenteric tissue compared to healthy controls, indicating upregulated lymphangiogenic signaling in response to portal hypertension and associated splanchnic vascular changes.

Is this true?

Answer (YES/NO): NO